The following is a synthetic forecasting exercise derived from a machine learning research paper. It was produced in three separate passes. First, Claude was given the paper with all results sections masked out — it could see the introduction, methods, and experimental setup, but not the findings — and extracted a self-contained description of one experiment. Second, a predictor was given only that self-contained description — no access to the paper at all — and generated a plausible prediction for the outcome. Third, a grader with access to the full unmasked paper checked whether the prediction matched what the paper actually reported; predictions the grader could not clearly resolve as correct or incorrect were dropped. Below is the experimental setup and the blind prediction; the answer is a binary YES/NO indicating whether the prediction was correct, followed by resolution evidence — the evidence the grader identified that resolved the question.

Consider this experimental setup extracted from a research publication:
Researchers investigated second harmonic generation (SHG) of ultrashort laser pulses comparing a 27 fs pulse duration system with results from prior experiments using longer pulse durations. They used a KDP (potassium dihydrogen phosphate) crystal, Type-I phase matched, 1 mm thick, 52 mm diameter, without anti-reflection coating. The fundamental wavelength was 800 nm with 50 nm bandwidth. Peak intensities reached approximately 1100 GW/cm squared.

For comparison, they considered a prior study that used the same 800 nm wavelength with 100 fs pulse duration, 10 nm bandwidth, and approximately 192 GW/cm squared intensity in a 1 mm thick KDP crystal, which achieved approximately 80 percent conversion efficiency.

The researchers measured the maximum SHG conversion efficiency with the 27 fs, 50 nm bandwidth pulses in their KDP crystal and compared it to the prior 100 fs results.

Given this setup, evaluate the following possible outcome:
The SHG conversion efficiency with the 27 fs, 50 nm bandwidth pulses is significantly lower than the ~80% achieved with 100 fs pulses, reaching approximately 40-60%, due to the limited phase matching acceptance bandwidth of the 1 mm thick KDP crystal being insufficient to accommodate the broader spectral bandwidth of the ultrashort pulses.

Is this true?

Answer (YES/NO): NO